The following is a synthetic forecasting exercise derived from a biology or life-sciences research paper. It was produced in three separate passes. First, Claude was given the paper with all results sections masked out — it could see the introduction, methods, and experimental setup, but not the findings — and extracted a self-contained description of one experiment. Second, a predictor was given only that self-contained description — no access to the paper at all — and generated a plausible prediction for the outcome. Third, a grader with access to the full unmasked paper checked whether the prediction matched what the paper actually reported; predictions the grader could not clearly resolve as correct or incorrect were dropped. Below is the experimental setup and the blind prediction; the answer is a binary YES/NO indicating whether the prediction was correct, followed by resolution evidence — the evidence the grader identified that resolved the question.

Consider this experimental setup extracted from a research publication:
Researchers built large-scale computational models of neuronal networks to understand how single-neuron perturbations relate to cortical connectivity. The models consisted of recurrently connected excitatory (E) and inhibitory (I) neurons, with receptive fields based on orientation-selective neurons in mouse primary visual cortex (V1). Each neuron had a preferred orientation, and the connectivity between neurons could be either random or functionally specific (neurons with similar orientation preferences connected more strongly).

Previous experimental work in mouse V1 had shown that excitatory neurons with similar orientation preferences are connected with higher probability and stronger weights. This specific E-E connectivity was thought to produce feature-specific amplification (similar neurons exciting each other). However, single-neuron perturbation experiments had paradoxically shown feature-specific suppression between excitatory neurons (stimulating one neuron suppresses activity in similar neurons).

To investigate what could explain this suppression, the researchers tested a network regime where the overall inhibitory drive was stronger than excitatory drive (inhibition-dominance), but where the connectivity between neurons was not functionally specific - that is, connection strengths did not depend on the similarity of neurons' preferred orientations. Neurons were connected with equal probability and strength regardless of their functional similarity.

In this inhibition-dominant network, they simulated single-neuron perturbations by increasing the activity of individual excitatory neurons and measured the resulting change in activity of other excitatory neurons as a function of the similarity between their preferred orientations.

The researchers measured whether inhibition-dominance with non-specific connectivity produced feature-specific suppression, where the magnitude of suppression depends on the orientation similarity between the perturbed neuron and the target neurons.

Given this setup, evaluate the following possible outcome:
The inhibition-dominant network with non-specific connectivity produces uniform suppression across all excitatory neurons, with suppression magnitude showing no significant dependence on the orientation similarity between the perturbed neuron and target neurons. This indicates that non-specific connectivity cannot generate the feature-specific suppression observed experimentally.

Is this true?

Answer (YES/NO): NO